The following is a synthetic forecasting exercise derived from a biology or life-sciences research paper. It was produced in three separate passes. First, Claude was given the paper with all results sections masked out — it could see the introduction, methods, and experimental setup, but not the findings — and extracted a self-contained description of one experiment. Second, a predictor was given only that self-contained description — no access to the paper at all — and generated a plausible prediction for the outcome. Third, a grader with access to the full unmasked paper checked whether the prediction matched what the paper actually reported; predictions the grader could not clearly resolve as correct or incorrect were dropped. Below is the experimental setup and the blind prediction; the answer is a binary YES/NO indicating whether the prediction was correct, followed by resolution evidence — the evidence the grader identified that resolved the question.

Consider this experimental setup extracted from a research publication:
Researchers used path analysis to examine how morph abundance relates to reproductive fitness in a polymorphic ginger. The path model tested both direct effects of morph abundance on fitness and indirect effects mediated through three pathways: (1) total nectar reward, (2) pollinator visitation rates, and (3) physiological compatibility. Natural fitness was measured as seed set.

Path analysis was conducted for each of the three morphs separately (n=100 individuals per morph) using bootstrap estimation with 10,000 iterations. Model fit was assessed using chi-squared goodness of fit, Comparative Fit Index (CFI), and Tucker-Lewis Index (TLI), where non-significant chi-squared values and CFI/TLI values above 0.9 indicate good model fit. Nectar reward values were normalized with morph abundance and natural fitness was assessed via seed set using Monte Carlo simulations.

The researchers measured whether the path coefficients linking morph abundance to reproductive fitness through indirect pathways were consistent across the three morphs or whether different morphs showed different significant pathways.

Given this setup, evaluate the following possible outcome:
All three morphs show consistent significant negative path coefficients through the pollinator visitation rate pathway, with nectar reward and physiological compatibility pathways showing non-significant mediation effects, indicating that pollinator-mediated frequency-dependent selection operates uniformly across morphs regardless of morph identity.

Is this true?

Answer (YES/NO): NO